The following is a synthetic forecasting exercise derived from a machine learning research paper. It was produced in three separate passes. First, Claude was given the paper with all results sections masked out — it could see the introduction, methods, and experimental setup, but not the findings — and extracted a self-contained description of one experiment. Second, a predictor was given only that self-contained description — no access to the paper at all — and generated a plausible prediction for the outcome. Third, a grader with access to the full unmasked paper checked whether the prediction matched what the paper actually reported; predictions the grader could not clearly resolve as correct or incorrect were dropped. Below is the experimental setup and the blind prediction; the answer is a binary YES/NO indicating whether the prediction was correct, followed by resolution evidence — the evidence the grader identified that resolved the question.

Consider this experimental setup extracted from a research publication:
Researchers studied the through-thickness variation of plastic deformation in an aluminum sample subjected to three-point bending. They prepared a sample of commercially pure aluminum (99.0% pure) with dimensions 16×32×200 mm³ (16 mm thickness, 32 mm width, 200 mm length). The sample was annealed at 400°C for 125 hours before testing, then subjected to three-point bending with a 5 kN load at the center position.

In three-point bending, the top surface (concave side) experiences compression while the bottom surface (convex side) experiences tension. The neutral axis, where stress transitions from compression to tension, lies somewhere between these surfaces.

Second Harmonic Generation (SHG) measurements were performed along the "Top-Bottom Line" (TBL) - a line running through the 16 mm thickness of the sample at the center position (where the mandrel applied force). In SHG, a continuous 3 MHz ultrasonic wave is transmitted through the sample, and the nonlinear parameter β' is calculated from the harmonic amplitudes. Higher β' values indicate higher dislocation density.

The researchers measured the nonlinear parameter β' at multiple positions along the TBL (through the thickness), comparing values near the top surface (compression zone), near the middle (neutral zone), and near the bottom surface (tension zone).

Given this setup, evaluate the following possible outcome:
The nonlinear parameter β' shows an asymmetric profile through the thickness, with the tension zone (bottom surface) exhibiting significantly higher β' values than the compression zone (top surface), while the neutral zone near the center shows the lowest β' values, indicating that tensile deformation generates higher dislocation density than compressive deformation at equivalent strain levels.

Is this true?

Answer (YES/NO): NO